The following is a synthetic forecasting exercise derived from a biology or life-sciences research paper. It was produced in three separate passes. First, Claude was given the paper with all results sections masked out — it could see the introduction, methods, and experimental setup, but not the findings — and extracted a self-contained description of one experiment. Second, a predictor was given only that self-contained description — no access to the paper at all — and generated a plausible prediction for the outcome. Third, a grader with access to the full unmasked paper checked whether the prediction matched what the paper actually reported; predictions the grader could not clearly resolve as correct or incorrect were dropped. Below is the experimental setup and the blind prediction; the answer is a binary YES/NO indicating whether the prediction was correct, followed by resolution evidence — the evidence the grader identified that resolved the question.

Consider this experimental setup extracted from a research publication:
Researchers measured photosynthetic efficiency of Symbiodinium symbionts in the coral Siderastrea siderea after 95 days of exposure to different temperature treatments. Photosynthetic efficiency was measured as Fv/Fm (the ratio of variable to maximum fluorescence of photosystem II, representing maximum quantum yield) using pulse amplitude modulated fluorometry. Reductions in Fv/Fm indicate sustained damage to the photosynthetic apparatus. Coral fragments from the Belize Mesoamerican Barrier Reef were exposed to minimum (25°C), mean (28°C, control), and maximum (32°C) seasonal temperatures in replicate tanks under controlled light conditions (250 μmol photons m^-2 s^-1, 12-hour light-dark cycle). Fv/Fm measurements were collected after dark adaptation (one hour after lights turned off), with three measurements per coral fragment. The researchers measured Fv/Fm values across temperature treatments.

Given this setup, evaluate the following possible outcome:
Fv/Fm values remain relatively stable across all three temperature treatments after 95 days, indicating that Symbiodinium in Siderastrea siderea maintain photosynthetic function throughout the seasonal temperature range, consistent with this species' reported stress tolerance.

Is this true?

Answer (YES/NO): NO